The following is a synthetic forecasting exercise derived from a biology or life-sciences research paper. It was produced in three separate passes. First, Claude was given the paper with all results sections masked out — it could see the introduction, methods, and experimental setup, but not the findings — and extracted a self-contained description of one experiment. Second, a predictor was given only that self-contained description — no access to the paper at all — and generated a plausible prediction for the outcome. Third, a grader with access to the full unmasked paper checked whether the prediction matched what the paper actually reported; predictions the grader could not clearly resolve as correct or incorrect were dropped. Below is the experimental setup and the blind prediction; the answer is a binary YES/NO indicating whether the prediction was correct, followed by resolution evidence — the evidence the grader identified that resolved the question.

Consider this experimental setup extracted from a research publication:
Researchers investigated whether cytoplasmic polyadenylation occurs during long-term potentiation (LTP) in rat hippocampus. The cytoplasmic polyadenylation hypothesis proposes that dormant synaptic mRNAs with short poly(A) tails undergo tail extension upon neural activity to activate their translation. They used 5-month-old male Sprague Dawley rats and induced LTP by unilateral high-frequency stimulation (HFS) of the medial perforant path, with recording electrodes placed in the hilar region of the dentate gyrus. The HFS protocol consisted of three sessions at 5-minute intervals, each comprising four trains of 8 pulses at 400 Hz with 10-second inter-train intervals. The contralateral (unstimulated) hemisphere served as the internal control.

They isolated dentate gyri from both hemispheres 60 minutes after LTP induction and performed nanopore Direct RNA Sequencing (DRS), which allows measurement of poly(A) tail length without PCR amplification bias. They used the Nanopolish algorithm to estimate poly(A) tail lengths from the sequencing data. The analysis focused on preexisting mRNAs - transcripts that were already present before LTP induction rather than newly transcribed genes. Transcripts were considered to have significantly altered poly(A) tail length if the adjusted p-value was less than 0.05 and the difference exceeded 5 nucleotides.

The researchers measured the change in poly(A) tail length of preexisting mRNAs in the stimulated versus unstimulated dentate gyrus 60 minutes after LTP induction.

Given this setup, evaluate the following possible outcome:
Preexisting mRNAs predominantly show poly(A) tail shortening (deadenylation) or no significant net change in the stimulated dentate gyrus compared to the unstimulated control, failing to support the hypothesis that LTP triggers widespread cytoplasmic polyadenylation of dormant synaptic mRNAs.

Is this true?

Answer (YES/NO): YES